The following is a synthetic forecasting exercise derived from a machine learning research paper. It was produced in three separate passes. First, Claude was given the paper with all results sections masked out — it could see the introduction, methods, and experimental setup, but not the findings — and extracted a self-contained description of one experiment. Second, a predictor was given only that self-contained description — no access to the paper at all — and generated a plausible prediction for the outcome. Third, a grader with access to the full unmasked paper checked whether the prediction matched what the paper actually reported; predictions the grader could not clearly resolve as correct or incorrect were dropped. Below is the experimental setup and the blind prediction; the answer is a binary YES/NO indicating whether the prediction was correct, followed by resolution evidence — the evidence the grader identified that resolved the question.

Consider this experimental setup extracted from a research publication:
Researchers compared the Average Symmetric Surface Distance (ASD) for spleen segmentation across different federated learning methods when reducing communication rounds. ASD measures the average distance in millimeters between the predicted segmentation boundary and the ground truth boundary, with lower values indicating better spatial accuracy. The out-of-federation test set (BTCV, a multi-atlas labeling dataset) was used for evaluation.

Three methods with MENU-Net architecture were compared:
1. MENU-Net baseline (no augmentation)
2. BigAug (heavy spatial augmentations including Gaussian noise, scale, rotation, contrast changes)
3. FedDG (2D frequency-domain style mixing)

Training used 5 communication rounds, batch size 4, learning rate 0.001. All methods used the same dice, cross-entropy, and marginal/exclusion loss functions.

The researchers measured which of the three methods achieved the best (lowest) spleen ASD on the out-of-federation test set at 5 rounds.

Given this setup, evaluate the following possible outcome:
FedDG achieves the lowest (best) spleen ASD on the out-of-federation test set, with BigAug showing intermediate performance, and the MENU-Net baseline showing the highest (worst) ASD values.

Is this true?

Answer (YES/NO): NO